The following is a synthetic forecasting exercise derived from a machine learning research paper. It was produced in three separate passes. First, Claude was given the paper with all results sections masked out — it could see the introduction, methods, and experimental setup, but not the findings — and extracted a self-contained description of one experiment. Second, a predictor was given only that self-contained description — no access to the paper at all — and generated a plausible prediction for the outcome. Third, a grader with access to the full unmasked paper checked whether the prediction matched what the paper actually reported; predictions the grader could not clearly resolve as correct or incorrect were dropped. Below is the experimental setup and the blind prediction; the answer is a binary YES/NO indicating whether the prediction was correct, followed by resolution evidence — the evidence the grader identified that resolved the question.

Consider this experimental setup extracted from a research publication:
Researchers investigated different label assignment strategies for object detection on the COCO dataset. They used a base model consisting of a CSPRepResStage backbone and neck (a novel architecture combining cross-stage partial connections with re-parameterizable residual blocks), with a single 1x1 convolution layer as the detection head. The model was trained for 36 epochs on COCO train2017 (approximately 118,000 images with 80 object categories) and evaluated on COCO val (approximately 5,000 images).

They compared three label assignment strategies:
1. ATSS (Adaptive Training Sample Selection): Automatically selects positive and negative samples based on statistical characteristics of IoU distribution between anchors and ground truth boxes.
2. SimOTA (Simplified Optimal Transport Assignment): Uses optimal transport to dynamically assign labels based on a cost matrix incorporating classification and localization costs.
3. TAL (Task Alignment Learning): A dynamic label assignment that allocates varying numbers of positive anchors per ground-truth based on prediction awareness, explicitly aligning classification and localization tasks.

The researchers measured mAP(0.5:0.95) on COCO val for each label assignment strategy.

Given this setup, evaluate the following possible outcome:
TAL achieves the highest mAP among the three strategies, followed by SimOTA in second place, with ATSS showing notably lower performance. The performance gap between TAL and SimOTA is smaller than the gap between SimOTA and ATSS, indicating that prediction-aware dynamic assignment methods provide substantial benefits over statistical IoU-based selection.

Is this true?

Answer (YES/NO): YES